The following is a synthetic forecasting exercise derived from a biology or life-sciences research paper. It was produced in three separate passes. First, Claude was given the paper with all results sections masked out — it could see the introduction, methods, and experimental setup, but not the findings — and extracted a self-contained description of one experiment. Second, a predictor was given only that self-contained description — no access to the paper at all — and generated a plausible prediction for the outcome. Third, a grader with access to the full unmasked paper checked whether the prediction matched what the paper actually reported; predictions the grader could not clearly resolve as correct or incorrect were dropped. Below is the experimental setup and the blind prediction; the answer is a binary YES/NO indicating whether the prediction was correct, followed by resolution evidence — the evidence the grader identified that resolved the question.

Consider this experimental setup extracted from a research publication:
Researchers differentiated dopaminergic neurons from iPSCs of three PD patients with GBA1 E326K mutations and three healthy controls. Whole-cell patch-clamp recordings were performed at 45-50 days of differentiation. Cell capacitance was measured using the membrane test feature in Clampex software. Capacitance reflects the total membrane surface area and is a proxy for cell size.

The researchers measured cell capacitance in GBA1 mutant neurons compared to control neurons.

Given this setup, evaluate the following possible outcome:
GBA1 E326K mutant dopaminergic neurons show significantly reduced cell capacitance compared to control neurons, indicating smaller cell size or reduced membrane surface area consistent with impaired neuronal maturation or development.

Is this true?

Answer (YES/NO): NO